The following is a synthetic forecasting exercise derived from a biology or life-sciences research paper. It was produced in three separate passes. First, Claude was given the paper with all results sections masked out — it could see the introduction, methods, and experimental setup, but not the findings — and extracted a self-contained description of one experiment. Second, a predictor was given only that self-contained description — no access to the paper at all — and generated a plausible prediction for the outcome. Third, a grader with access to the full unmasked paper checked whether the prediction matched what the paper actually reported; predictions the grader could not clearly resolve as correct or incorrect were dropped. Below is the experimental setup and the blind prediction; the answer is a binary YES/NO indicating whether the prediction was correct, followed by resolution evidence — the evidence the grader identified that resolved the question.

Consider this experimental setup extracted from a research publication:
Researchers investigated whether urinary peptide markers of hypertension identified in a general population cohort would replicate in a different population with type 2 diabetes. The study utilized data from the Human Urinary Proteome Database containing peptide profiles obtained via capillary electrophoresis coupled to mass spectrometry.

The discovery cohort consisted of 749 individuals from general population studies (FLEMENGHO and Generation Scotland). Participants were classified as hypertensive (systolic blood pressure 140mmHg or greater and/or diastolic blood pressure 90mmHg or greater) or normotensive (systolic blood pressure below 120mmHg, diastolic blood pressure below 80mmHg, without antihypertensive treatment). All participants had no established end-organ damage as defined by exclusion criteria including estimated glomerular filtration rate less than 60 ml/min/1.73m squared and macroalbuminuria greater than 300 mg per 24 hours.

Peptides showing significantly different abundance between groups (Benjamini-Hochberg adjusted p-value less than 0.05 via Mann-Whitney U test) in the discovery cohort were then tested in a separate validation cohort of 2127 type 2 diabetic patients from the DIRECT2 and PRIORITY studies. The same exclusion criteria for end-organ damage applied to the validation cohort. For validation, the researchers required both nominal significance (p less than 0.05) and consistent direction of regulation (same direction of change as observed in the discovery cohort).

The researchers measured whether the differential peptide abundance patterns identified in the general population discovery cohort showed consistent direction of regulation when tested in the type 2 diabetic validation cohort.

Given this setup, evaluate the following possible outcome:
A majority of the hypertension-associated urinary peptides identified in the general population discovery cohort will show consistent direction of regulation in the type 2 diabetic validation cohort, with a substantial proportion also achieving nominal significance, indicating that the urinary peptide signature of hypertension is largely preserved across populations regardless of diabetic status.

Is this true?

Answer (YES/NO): YES